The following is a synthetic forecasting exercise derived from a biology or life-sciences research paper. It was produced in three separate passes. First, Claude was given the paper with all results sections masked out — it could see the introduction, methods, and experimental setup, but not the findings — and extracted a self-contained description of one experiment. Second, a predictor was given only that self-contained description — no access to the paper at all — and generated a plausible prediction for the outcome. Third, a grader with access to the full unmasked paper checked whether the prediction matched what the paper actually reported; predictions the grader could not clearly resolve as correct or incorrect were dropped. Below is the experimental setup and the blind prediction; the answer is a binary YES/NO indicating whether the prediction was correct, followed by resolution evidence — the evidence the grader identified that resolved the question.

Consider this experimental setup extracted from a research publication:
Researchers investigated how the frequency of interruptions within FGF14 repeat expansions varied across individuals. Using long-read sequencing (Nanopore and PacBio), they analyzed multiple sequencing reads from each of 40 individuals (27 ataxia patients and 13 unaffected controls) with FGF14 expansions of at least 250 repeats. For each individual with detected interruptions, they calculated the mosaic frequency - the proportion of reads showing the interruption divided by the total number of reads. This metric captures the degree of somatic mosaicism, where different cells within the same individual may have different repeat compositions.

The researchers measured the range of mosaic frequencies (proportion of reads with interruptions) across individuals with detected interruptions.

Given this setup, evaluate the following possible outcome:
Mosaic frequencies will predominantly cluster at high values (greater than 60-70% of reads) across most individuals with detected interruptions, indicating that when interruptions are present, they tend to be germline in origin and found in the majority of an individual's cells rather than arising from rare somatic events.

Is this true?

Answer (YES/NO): NO